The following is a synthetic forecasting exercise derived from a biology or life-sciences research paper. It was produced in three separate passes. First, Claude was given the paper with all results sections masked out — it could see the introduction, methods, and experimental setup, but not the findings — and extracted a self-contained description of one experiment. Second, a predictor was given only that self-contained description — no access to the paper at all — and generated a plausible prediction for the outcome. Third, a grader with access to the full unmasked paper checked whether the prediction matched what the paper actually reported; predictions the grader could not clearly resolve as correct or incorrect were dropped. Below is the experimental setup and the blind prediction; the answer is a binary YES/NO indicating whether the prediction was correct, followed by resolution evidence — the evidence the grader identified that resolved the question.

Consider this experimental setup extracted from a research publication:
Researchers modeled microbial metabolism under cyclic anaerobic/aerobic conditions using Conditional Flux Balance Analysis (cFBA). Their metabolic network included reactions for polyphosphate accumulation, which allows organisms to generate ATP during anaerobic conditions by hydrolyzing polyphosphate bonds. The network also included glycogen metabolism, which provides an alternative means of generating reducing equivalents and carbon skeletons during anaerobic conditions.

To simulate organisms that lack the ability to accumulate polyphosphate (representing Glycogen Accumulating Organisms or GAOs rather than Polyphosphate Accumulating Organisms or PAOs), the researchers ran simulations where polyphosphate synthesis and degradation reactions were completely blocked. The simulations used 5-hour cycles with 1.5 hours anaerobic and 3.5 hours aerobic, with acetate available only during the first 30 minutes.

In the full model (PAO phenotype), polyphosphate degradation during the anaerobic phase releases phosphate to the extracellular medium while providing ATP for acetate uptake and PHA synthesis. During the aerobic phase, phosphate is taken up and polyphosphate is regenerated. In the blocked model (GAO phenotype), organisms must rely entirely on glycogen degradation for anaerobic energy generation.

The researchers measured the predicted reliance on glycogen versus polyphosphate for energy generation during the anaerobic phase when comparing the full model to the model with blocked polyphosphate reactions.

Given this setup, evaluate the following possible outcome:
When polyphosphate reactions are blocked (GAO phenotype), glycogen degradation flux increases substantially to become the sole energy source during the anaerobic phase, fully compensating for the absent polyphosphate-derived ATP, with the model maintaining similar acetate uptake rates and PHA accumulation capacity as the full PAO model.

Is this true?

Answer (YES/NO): NO